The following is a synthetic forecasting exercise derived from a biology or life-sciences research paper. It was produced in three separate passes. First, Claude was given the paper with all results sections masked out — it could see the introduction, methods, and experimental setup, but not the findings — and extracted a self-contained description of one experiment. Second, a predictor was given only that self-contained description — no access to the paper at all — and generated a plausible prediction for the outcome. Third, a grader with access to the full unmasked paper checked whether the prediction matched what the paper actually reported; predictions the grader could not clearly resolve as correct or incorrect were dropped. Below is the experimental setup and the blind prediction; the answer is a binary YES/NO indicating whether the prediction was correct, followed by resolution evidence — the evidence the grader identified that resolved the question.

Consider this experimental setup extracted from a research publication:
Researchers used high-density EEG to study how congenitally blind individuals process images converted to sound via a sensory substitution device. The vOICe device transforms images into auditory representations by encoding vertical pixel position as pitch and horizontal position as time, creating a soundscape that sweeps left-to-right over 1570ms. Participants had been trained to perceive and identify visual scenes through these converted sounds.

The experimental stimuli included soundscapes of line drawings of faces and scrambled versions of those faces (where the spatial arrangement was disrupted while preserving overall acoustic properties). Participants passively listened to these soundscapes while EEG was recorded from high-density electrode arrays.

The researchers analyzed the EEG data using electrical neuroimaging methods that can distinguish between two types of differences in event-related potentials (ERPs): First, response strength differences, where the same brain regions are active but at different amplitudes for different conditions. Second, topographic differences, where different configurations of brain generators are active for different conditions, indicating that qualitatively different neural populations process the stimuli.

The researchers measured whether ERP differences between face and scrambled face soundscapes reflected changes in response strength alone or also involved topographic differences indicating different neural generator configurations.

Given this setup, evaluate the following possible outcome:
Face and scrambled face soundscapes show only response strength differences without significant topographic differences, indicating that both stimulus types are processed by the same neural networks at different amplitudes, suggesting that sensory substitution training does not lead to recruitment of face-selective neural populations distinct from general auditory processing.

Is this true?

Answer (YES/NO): NO